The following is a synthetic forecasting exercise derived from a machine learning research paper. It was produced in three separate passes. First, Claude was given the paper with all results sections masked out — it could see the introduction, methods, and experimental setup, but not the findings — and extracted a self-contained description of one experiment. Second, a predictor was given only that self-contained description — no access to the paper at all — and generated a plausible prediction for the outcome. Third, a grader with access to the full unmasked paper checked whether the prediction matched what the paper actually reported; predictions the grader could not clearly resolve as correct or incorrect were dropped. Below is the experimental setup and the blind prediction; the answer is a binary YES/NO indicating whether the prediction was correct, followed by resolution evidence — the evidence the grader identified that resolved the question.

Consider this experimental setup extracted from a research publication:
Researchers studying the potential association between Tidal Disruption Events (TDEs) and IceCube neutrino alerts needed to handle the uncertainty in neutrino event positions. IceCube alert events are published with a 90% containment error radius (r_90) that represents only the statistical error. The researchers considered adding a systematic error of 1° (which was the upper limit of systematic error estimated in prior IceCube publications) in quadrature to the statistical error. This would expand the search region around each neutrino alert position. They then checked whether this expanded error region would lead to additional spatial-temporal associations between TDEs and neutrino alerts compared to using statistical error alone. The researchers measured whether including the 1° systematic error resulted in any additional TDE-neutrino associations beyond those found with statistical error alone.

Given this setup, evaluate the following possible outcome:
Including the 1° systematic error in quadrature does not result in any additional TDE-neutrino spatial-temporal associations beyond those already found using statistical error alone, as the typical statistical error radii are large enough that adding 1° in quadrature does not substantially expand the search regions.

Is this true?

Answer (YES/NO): YES